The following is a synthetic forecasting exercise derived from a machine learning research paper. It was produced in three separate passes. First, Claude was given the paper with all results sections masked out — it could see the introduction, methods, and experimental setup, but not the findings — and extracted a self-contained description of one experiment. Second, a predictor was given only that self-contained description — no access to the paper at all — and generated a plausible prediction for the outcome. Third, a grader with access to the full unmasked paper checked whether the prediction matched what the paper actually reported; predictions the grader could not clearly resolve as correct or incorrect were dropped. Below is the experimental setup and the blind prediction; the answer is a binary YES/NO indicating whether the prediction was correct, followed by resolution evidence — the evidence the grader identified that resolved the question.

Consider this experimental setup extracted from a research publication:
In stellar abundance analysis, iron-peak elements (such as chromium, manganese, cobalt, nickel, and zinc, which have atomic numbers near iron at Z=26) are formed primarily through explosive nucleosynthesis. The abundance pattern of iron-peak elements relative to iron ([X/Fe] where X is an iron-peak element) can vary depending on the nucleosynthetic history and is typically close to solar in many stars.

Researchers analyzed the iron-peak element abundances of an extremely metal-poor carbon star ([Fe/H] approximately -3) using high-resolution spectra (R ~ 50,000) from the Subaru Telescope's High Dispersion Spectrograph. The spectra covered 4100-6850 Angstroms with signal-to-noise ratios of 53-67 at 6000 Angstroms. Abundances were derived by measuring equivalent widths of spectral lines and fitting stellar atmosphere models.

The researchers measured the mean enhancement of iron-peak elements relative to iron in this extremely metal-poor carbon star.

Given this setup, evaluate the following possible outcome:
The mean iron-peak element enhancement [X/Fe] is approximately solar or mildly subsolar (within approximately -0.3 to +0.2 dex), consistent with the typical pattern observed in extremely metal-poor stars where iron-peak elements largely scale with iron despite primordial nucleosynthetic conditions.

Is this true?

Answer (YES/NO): NO